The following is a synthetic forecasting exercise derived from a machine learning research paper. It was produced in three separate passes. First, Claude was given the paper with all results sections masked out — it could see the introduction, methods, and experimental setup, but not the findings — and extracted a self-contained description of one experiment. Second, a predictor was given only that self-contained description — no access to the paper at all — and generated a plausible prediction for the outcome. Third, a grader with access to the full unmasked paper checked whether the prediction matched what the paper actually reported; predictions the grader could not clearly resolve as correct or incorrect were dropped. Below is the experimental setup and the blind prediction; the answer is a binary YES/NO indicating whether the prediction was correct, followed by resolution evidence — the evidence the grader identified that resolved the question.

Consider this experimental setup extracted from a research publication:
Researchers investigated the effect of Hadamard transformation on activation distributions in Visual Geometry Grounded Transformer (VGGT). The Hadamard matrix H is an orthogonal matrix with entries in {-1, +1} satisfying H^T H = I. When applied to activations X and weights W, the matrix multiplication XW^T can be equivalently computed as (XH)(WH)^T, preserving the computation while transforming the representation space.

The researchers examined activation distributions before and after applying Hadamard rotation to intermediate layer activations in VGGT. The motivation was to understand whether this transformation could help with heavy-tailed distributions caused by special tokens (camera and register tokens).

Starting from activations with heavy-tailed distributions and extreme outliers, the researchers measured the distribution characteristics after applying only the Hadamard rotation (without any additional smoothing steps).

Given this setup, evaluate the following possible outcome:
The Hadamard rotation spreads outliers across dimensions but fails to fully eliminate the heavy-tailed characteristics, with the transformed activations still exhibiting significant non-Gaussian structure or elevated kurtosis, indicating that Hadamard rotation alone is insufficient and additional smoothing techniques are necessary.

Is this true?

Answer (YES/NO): YES